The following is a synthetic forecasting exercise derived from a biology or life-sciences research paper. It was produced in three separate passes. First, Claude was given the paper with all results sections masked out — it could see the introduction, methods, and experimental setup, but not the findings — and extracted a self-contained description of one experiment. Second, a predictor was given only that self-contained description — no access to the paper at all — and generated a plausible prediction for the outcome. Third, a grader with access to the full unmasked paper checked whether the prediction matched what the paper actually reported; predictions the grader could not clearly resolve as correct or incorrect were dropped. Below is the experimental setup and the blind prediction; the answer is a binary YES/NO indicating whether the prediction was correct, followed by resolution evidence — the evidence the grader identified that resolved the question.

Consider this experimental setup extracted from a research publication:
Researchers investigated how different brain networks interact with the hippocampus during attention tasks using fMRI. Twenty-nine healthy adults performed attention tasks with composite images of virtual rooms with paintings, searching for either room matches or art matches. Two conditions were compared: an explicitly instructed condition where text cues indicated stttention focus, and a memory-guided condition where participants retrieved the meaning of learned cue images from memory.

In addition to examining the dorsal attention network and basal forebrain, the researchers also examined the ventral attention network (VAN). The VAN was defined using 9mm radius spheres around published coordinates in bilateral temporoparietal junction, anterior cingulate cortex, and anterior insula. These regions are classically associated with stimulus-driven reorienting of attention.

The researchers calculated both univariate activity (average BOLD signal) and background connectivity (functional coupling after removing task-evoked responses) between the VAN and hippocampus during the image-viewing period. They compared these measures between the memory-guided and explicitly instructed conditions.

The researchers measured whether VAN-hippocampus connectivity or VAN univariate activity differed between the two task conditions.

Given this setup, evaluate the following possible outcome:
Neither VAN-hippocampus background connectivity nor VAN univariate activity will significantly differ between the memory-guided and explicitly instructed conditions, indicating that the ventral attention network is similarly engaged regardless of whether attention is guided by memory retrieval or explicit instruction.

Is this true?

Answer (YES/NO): YES